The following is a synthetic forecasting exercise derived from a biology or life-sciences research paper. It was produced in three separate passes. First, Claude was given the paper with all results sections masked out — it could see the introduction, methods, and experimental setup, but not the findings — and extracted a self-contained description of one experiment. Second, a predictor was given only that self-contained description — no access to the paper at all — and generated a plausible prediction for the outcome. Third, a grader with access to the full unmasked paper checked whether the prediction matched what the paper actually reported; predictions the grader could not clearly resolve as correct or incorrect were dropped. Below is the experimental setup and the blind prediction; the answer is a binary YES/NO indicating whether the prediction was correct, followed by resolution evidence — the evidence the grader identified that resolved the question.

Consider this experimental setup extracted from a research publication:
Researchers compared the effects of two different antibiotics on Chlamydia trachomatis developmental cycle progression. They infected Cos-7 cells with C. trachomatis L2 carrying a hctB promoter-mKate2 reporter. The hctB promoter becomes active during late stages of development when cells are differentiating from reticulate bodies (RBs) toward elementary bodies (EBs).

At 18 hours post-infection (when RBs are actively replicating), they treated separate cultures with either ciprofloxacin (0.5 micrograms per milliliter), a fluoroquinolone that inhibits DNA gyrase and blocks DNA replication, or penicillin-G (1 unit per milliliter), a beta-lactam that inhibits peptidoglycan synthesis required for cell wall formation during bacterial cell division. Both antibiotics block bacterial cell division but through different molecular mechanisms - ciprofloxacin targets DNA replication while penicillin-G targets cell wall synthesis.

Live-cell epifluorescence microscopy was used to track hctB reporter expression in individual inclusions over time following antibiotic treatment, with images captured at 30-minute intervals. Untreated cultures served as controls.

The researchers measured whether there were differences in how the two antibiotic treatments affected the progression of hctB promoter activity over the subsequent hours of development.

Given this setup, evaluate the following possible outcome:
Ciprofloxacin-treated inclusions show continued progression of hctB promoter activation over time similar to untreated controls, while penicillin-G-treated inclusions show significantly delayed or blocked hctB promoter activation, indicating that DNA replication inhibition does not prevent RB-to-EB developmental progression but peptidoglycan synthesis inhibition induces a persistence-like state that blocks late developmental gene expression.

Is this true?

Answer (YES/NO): NO